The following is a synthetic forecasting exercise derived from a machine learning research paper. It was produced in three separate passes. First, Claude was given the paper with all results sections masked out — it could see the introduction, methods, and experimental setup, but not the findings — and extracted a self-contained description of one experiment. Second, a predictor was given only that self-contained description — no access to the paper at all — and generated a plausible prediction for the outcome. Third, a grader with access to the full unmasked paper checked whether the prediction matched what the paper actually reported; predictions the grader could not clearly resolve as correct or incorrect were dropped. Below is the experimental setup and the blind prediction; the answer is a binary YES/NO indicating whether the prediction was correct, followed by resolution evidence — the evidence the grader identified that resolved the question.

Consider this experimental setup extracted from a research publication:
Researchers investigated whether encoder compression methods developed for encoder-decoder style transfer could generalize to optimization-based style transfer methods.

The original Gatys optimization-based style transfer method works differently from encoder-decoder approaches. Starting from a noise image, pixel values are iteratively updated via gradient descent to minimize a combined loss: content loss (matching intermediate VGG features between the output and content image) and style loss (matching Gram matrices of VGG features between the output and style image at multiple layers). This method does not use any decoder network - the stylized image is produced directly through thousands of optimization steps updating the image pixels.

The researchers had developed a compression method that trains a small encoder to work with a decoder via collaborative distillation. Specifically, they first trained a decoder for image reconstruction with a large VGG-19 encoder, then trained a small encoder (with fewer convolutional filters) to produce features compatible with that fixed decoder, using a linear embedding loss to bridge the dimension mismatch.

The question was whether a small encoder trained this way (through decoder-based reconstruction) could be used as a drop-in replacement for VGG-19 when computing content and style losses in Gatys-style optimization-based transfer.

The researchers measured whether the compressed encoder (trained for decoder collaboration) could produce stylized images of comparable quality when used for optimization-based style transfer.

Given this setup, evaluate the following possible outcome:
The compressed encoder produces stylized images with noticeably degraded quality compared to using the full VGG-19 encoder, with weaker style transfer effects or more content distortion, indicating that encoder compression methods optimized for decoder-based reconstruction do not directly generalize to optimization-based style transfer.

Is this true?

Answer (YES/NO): NO